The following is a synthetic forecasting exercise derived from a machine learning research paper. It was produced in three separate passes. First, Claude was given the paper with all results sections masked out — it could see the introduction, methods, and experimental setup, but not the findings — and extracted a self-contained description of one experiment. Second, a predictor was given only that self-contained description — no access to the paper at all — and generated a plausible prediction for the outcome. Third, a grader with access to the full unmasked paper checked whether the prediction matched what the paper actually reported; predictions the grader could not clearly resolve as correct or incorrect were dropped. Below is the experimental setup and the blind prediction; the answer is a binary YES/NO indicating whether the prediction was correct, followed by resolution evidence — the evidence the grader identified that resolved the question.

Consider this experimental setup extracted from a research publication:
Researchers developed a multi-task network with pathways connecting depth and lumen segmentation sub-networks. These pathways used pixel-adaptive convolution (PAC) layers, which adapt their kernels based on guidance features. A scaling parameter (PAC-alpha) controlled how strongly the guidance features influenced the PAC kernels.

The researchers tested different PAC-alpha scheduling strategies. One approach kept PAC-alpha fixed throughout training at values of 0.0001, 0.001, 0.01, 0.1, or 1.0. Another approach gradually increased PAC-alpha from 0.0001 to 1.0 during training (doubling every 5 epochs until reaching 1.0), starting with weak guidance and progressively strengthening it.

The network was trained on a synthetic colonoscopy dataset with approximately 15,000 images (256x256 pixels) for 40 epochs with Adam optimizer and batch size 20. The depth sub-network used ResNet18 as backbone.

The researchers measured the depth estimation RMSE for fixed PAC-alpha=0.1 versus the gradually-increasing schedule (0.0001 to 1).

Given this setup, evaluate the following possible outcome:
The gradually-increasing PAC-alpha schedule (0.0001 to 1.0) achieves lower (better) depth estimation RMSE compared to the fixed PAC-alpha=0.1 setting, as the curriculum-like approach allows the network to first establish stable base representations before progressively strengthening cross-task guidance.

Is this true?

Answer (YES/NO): YES